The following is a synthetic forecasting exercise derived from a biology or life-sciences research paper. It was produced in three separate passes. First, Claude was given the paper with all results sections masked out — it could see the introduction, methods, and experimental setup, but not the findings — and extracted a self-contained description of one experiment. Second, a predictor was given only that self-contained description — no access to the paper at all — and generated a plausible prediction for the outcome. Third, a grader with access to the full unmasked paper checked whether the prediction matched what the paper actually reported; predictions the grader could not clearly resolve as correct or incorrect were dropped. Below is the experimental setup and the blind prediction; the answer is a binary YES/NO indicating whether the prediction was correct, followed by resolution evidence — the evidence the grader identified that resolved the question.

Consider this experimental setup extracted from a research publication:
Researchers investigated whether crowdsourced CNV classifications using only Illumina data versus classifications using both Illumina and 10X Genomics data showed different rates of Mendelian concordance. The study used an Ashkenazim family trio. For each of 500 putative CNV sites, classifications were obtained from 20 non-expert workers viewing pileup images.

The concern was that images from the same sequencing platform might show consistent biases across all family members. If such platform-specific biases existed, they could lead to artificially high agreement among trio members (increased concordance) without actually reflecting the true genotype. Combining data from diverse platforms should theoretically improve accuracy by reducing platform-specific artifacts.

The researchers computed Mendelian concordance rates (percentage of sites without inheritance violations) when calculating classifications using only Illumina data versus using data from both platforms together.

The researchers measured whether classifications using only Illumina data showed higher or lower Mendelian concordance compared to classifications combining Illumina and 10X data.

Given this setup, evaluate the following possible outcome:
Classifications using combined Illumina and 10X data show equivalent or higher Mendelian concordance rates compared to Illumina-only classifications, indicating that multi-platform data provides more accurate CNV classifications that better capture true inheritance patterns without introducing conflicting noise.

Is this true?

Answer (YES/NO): NO